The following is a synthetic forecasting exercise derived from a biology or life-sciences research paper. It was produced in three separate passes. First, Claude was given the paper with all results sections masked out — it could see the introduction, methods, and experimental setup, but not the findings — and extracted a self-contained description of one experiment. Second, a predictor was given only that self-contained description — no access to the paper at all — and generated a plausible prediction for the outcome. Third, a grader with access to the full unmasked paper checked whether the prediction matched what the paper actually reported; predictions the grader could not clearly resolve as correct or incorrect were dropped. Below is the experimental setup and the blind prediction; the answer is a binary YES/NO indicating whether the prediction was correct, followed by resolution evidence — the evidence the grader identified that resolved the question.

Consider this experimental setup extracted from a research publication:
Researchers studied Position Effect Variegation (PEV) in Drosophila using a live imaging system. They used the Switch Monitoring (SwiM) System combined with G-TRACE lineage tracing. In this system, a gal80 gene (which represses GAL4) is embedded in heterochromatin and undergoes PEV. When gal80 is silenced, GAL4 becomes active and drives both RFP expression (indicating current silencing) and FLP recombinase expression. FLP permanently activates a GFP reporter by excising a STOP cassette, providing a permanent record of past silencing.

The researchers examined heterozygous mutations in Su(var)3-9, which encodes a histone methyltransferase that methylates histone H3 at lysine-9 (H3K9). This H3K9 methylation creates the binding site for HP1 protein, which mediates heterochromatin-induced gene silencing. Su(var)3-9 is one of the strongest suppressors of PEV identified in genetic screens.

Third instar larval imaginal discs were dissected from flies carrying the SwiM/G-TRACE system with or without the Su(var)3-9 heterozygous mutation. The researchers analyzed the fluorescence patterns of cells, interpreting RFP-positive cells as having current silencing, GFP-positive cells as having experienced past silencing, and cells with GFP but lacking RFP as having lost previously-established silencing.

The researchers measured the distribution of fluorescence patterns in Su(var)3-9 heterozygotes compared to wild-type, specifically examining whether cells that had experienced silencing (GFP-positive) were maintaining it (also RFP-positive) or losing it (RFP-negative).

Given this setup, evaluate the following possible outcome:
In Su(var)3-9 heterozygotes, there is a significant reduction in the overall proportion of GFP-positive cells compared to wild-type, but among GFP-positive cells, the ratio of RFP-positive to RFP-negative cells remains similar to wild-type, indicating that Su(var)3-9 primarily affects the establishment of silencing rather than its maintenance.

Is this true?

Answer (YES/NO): NO